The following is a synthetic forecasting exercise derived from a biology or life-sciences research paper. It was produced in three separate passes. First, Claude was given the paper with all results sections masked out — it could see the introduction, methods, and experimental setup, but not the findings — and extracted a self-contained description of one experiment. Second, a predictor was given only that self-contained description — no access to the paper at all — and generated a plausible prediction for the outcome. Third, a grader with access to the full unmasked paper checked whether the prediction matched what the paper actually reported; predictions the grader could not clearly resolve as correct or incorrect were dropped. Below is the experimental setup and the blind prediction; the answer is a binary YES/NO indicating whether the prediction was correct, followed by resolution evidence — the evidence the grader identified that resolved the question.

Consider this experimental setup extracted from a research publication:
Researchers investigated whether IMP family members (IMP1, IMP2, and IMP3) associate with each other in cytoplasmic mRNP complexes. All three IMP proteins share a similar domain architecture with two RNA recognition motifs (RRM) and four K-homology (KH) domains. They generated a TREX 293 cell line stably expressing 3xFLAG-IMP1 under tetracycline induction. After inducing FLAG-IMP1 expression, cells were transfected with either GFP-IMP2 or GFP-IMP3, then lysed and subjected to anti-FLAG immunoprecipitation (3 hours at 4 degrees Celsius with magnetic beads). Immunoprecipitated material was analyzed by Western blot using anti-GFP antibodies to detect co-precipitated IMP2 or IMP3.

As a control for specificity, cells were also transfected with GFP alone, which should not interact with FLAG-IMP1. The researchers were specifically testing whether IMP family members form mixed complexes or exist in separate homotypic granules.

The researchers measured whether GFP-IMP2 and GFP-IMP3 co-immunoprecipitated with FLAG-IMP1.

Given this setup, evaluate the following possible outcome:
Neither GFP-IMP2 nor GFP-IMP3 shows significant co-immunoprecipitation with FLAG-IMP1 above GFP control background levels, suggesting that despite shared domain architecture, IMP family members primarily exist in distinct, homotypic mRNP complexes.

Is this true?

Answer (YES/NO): NO